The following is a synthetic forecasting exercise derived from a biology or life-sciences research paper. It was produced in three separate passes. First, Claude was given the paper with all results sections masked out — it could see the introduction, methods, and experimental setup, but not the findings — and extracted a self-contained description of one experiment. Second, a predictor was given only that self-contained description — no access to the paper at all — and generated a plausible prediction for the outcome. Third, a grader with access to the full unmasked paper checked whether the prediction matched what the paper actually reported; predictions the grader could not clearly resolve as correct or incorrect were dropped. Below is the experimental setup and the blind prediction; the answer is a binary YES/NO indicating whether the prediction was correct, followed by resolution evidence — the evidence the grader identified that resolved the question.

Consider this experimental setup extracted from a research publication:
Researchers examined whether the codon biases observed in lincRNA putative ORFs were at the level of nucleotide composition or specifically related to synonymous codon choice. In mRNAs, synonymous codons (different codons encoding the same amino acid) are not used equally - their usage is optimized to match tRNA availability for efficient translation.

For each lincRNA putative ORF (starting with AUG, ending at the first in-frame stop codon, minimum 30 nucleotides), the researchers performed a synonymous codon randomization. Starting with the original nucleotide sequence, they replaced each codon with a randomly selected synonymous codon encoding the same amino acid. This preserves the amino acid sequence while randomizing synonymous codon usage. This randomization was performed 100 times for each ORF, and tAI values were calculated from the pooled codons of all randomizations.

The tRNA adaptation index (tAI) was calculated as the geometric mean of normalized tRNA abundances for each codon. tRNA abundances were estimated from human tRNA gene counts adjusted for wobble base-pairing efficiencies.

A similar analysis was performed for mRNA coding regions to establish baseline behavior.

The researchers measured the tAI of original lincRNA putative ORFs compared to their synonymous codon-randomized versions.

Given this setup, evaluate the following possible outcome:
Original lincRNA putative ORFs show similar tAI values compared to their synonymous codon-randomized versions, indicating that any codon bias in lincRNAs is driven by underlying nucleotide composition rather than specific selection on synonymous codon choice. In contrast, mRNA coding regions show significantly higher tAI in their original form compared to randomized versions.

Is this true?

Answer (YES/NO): NO